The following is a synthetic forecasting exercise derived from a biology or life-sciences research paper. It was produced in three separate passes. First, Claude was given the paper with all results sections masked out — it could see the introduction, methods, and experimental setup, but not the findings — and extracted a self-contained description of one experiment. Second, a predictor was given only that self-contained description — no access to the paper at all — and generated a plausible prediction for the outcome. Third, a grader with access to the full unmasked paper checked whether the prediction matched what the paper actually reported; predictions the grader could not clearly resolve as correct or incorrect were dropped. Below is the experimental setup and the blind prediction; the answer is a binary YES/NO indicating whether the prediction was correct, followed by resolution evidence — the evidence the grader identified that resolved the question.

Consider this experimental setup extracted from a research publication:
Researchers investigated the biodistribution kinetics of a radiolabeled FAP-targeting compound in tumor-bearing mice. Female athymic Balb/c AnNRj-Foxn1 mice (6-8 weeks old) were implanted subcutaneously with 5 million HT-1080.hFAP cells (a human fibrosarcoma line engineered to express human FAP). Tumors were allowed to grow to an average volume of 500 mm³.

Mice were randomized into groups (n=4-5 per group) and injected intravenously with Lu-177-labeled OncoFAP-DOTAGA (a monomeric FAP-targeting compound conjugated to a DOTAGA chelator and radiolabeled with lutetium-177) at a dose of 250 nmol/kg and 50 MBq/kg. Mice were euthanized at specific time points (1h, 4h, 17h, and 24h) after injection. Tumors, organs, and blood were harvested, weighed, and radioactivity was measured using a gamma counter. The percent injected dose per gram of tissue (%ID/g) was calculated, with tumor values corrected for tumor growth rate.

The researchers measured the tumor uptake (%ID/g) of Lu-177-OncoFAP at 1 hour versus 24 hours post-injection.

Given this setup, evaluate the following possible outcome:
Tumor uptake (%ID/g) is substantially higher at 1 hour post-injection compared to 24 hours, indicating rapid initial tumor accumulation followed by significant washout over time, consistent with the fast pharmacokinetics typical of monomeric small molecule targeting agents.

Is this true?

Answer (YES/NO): YES